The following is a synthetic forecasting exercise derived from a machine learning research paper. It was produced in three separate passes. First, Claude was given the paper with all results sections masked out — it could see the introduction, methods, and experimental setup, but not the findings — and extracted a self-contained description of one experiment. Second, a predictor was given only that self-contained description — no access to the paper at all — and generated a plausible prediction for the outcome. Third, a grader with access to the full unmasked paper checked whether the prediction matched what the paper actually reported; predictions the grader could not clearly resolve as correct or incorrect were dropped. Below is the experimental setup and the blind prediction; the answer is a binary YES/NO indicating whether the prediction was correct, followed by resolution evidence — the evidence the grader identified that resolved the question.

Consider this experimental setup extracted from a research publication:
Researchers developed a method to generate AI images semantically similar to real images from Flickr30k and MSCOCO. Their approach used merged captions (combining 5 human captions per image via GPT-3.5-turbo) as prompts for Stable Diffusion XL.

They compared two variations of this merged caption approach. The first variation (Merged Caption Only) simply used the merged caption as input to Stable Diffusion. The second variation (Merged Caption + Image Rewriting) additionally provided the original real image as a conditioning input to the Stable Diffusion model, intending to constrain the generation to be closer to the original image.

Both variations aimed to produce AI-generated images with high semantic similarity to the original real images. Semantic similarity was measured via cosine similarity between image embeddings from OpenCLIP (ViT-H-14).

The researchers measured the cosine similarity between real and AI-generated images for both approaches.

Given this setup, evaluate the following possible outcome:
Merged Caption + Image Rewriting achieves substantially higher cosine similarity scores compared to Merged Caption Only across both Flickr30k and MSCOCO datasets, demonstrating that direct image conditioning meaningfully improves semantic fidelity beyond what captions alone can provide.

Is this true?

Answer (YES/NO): NO